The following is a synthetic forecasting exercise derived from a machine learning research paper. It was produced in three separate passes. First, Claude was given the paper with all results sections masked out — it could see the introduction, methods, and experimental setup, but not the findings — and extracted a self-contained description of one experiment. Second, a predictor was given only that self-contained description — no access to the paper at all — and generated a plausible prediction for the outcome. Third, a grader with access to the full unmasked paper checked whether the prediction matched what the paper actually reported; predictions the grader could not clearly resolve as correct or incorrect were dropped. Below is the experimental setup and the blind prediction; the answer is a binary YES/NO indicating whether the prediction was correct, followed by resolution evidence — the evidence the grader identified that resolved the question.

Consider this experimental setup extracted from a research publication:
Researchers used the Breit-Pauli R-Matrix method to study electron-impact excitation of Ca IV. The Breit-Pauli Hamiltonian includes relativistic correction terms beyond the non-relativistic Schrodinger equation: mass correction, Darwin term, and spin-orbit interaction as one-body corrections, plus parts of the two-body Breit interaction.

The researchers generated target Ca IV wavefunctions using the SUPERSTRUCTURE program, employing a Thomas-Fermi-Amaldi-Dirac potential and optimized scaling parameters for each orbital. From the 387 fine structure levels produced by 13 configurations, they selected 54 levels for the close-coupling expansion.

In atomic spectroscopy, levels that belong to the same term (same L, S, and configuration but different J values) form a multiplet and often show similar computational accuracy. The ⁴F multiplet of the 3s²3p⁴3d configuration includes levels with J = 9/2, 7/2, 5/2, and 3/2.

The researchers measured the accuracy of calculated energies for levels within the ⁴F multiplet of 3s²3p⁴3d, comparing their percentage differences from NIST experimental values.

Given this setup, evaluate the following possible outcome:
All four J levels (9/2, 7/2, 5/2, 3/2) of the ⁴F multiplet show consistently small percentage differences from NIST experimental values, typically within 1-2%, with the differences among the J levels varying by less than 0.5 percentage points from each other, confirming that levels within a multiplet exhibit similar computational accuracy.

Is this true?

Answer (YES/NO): YES